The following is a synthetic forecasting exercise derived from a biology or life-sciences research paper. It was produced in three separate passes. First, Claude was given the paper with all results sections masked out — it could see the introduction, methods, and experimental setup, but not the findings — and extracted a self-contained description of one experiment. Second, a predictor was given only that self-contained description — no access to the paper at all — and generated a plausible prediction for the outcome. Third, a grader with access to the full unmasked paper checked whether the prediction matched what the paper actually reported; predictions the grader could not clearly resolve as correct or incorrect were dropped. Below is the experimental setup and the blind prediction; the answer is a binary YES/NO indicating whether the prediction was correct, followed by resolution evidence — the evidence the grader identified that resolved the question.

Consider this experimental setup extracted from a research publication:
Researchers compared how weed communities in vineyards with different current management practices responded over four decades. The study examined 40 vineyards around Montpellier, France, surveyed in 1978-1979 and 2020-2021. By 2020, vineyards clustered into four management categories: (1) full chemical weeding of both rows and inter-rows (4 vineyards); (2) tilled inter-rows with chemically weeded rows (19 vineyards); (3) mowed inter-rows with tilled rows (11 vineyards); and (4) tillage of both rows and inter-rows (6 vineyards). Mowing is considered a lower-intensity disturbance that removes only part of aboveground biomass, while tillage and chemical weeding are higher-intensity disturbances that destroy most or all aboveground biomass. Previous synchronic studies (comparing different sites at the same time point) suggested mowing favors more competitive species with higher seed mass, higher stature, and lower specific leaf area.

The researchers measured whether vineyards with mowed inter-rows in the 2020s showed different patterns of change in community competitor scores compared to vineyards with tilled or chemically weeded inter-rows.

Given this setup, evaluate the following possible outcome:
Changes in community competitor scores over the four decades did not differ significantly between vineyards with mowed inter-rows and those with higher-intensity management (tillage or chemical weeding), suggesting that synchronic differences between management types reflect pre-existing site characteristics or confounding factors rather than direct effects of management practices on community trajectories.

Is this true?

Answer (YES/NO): NO